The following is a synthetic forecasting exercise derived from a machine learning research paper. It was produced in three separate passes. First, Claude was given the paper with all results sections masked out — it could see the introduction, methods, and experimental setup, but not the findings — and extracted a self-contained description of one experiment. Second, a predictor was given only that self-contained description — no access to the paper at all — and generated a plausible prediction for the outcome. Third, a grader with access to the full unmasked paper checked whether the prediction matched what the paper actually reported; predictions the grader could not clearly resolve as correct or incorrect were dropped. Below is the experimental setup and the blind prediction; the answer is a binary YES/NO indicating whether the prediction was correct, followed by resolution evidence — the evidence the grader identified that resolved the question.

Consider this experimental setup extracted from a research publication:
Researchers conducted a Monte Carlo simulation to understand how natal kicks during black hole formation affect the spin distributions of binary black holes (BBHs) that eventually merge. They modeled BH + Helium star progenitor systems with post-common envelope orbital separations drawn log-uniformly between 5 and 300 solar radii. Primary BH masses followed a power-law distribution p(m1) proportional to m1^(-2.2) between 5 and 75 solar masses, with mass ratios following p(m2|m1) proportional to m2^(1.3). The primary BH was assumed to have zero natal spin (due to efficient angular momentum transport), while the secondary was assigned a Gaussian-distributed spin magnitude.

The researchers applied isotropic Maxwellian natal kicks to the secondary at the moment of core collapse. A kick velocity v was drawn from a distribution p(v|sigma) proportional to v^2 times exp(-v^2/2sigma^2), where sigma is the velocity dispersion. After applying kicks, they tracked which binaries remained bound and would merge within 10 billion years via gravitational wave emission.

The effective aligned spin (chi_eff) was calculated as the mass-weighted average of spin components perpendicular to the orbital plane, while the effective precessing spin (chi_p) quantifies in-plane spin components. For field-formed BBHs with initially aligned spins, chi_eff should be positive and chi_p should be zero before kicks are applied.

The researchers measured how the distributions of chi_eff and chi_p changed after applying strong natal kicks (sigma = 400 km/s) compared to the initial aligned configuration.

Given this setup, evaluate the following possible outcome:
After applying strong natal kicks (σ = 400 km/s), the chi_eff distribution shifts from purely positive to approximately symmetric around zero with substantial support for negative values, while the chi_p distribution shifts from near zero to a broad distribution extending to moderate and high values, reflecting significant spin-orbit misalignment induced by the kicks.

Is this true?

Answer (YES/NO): NO